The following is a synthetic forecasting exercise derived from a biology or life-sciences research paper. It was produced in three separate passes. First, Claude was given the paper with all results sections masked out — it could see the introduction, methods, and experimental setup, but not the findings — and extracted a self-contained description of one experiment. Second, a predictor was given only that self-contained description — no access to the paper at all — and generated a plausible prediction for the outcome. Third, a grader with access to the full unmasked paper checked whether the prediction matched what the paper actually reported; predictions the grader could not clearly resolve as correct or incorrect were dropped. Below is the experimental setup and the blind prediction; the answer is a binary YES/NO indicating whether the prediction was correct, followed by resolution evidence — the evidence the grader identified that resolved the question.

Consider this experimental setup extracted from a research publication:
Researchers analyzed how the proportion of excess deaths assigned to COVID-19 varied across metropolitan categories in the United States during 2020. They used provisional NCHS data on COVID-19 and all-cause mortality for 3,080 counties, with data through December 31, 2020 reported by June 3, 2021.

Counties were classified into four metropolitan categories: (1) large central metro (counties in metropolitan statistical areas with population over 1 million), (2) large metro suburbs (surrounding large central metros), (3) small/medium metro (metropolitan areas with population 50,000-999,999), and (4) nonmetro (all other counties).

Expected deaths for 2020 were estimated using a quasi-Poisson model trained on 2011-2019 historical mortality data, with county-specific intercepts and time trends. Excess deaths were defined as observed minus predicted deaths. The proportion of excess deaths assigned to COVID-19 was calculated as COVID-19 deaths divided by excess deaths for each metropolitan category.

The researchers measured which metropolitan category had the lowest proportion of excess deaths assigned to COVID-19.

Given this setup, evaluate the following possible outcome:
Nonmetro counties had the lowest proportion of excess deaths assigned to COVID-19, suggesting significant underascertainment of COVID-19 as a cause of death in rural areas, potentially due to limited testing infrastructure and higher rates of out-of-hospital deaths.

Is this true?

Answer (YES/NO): NO